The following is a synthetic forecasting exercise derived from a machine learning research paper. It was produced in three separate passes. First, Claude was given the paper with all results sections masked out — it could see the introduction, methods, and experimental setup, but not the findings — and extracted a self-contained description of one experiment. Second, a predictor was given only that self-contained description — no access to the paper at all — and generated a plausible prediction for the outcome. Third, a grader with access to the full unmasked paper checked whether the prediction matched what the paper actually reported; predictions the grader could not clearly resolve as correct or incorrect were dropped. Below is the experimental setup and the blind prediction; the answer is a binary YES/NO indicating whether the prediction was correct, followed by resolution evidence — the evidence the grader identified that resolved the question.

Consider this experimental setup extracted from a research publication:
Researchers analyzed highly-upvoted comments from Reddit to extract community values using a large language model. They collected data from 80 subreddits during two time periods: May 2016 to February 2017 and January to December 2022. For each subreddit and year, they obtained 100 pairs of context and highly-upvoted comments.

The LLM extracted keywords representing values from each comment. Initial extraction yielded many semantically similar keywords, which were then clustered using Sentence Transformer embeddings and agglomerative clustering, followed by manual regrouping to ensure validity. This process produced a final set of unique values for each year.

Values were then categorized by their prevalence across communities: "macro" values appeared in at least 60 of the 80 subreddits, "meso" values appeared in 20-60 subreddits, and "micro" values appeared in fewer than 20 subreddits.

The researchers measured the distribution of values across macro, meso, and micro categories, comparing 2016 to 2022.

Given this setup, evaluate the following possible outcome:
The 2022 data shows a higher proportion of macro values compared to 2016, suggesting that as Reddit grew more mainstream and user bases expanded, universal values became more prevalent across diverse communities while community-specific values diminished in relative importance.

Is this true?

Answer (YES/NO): NO